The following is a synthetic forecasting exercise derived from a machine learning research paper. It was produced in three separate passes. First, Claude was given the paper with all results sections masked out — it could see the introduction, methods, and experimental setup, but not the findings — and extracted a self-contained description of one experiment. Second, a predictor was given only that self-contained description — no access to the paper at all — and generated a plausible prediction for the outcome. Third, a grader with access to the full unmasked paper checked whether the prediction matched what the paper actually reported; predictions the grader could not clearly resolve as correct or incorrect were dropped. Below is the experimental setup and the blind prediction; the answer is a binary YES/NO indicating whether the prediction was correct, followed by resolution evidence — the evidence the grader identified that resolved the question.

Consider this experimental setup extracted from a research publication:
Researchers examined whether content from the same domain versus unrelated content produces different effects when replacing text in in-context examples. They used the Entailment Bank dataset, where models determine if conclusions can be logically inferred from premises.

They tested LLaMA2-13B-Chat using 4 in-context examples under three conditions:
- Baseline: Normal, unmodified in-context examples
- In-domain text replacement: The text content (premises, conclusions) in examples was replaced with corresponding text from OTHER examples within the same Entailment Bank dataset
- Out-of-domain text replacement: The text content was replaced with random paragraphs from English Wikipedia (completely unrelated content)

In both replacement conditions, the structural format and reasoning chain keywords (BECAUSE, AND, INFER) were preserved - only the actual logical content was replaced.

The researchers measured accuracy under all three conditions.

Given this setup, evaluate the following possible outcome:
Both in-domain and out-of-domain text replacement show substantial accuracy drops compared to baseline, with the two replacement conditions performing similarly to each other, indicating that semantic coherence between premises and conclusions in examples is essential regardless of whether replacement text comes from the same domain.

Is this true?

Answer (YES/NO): NO